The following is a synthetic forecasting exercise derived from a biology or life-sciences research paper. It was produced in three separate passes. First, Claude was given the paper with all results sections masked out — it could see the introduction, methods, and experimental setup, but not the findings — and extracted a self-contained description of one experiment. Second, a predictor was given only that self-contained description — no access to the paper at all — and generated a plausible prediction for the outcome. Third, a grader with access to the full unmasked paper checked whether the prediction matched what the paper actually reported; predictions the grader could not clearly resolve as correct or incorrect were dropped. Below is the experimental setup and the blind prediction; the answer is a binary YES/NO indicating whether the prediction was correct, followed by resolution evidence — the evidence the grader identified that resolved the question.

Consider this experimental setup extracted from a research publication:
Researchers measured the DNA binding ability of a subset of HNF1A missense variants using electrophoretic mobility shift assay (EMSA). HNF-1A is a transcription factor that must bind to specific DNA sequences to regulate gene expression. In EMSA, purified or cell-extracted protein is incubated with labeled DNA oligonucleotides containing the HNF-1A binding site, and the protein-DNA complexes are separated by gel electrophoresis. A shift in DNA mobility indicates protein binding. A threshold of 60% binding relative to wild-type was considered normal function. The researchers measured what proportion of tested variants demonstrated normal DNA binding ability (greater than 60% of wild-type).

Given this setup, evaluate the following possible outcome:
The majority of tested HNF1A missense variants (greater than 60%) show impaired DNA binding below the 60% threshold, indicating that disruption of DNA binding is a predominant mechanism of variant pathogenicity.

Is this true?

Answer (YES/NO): NO